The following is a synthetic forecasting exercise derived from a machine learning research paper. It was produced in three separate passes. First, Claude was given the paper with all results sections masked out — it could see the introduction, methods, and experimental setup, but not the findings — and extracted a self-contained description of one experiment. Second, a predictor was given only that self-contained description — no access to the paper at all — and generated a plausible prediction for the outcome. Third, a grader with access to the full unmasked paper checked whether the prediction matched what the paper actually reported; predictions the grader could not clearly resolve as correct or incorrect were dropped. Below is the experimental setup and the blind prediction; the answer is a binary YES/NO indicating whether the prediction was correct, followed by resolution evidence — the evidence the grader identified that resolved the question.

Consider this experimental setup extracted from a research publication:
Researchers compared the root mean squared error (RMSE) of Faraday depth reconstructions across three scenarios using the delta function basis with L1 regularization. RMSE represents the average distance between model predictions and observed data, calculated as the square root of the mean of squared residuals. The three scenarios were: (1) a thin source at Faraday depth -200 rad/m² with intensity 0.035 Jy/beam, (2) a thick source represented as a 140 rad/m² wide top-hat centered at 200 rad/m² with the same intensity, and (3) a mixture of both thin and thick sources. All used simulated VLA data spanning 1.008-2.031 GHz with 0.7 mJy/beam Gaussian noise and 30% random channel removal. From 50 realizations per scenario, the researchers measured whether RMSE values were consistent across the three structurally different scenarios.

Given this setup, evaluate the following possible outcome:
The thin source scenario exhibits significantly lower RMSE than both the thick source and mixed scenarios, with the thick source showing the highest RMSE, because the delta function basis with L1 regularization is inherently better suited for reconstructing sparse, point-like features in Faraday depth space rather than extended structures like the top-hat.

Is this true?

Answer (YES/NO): NO